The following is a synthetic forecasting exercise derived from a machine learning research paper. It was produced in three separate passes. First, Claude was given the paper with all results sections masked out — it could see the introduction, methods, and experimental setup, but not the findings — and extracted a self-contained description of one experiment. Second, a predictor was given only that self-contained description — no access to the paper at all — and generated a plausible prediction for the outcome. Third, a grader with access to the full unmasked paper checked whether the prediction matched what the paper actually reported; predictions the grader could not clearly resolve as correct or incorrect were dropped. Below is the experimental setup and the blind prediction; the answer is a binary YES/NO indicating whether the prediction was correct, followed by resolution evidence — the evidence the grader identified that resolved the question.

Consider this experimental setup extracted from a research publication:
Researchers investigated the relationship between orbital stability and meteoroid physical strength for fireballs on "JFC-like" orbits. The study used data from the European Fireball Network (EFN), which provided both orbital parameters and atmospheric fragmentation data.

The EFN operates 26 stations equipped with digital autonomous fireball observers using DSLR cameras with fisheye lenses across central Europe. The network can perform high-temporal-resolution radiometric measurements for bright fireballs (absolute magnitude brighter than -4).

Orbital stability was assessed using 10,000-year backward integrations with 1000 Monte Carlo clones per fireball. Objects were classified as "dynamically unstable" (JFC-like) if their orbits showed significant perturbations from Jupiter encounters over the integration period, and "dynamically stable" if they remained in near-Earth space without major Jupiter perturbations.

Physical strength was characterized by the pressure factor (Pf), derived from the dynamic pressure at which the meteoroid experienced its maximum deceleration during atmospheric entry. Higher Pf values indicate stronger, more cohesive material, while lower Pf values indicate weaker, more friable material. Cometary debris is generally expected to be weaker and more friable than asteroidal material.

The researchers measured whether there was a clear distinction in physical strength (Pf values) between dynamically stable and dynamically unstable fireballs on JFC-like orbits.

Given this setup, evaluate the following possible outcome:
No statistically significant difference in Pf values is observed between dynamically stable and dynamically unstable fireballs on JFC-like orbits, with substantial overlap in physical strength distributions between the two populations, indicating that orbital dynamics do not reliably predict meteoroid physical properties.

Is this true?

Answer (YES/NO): NO